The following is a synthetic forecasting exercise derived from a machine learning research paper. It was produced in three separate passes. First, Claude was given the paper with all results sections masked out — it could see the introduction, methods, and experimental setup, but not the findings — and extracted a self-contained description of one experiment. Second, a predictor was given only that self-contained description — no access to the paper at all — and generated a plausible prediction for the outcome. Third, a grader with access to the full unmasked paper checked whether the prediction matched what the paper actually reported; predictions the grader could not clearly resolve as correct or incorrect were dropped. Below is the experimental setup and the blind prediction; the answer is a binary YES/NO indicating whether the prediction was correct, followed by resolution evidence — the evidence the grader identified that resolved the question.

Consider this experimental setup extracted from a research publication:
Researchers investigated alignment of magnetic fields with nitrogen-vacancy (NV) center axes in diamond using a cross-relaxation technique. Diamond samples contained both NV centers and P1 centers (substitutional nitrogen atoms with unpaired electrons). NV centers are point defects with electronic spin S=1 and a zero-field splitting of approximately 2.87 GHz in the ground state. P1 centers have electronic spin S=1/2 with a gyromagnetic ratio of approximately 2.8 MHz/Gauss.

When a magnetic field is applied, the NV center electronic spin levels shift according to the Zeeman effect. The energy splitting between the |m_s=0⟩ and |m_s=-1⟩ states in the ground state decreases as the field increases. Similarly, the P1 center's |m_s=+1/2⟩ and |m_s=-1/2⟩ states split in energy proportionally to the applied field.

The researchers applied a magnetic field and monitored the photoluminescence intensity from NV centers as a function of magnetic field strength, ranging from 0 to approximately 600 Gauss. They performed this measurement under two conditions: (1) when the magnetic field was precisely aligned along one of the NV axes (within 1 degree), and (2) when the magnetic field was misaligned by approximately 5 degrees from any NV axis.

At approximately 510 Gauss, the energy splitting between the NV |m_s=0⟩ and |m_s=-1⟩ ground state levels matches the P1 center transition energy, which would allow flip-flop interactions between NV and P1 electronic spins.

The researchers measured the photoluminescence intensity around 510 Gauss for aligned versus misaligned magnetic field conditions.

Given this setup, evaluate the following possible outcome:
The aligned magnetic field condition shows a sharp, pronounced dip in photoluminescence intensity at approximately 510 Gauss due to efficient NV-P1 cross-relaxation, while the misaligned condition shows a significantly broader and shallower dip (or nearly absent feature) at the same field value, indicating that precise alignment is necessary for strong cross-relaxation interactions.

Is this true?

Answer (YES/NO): YES